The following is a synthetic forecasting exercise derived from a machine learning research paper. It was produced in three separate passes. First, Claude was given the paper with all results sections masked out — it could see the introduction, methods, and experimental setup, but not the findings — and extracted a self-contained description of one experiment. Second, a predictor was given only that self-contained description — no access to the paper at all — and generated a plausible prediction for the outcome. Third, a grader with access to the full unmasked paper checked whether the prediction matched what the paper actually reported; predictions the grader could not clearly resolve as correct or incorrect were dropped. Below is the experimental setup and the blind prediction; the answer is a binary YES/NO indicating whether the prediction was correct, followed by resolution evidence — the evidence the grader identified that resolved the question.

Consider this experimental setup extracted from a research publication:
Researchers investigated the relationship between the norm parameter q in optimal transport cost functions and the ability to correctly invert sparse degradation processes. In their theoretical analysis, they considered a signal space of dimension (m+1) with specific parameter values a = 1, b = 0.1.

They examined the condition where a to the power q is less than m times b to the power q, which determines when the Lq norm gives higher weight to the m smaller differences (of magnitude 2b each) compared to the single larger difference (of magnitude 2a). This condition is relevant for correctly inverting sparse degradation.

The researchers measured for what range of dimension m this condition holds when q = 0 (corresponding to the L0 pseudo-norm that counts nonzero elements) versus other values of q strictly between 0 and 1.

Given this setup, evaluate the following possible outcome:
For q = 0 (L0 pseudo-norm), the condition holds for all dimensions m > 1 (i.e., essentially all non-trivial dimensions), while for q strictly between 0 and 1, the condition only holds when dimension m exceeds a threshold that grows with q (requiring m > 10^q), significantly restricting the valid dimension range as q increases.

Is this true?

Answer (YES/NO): YES